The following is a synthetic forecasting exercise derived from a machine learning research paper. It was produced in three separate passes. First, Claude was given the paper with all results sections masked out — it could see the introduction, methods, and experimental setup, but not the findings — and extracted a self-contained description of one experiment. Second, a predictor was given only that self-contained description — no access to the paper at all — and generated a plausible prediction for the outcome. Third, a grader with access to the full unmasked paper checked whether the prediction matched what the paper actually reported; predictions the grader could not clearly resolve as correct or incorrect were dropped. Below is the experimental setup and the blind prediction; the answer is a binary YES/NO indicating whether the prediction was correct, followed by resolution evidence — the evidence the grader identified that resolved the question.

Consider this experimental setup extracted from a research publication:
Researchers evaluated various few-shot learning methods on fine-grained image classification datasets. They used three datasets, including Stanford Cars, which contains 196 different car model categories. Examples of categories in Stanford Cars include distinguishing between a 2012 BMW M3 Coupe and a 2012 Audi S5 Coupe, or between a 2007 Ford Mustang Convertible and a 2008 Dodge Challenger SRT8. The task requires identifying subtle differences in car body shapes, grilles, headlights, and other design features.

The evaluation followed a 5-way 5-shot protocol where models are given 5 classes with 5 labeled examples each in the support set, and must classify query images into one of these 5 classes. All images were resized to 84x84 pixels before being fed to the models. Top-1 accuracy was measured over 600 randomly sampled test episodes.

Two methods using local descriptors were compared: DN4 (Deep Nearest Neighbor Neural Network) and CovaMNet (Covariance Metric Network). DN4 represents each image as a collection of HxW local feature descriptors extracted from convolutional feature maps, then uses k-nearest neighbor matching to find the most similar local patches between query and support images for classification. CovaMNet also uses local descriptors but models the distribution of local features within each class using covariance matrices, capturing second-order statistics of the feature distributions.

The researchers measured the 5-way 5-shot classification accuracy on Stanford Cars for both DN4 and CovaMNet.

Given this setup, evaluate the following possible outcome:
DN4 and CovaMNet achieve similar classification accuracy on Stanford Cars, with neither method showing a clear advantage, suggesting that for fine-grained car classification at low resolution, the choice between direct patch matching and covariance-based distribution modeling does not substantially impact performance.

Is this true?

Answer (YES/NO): NO